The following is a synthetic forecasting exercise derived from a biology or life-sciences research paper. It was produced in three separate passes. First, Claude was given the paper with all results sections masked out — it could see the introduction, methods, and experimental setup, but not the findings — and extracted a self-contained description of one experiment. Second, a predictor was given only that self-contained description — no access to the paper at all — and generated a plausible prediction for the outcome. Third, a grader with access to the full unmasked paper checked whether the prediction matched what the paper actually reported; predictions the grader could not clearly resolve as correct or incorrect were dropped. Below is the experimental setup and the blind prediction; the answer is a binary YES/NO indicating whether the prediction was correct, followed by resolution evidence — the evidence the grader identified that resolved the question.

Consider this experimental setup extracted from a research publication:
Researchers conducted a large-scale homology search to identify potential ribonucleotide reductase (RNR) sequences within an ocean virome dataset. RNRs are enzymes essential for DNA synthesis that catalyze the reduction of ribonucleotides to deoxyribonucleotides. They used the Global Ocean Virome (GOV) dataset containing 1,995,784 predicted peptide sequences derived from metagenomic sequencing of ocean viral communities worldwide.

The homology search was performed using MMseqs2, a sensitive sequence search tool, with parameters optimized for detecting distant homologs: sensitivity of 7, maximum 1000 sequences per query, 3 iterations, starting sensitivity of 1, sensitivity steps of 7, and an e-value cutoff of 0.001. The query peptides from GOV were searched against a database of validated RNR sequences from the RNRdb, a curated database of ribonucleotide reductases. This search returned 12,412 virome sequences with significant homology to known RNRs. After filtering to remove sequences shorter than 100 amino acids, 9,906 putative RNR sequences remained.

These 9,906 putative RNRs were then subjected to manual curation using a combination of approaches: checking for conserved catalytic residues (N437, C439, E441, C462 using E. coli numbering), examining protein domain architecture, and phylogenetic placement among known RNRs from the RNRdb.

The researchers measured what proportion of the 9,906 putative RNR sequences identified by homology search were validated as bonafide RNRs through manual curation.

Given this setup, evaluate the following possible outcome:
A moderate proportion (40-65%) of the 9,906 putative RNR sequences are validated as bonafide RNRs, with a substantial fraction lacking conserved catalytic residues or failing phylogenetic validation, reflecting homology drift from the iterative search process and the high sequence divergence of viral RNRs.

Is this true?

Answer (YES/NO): NO